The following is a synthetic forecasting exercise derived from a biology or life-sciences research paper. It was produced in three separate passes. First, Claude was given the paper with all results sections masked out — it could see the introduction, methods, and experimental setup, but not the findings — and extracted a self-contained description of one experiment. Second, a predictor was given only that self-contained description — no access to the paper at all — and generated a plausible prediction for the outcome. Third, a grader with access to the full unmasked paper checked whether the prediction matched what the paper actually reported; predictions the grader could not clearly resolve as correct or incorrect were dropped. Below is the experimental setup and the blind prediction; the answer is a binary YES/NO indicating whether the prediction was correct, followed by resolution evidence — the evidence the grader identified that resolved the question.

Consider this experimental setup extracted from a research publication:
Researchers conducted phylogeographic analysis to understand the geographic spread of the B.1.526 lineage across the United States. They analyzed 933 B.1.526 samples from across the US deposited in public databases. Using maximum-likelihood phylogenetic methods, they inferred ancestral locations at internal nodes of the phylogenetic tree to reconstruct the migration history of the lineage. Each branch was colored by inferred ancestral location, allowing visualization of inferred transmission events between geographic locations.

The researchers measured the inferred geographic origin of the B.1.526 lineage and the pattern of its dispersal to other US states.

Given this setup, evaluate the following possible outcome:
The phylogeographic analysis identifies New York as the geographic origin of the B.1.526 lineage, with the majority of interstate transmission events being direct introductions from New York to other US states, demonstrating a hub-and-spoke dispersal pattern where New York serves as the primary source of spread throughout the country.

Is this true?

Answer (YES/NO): YES